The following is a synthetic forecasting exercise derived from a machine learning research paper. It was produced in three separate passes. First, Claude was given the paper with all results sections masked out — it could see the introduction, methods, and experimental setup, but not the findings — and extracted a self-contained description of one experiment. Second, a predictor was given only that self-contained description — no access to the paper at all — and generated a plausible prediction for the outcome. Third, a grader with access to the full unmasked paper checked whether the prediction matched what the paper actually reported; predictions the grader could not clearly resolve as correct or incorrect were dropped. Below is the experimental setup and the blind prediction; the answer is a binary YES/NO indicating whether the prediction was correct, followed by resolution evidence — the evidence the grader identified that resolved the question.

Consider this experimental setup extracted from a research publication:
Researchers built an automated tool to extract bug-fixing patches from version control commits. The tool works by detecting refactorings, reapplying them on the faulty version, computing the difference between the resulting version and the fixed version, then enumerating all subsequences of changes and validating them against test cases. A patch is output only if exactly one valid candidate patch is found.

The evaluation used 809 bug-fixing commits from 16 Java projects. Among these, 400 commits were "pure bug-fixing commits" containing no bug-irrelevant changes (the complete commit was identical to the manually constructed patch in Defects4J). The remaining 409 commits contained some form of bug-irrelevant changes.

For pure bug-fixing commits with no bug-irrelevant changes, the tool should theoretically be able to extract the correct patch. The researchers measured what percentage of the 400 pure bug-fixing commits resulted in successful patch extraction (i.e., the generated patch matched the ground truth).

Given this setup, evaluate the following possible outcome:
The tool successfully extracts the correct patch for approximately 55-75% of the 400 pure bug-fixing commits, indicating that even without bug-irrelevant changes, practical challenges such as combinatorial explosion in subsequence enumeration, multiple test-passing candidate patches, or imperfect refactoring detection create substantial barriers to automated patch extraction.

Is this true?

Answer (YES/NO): YES